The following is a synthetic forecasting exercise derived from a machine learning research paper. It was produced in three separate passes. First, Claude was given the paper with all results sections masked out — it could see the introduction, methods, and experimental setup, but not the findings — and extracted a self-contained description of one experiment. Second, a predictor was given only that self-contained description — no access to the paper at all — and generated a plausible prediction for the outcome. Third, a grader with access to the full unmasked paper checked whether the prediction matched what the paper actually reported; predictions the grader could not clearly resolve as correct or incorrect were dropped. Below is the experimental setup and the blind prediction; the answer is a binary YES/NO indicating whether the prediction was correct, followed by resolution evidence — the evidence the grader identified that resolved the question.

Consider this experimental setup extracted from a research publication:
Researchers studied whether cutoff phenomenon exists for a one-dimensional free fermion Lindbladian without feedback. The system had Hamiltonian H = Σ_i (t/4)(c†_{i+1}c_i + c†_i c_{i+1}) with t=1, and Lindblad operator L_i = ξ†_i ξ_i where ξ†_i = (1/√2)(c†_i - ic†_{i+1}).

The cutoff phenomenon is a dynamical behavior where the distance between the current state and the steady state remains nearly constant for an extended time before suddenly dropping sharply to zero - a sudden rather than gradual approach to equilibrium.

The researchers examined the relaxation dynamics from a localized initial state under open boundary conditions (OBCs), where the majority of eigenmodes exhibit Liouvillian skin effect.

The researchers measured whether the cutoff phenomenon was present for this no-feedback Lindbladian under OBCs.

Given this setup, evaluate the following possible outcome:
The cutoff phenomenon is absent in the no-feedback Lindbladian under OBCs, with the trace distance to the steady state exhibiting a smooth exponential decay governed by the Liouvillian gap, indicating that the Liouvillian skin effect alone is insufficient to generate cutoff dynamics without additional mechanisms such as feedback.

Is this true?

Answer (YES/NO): YES